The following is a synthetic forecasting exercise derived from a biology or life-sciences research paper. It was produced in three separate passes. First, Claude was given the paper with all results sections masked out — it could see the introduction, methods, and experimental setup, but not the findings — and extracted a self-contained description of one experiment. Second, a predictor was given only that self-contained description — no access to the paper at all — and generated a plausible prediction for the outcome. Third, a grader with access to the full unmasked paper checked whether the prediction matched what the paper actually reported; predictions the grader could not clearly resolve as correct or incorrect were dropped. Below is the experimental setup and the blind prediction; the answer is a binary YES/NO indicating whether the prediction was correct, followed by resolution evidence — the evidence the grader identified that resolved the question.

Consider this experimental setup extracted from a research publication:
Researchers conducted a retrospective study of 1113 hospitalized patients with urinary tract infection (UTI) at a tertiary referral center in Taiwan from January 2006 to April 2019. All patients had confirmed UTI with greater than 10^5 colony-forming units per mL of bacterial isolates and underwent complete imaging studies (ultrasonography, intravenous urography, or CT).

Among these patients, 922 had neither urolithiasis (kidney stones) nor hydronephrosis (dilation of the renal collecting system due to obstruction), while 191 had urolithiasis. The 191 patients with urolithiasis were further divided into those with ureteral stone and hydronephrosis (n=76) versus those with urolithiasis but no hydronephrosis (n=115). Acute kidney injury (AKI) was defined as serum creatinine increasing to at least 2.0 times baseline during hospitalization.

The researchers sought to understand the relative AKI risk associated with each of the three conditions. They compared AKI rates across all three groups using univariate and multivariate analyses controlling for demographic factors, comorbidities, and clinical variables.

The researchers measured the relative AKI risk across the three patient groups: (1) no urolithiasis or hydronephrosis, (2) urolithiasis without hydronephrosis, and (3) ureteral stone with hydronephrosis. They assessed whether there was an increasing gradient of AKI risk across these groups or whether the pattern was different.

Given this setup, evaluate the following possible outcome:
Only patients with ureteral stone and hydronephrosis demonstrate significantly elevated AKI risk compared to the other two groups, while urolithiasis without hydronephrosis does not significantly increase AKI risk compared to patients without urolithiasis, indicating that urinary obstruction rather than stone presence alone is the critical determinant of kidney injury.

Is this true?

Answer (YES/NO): NO